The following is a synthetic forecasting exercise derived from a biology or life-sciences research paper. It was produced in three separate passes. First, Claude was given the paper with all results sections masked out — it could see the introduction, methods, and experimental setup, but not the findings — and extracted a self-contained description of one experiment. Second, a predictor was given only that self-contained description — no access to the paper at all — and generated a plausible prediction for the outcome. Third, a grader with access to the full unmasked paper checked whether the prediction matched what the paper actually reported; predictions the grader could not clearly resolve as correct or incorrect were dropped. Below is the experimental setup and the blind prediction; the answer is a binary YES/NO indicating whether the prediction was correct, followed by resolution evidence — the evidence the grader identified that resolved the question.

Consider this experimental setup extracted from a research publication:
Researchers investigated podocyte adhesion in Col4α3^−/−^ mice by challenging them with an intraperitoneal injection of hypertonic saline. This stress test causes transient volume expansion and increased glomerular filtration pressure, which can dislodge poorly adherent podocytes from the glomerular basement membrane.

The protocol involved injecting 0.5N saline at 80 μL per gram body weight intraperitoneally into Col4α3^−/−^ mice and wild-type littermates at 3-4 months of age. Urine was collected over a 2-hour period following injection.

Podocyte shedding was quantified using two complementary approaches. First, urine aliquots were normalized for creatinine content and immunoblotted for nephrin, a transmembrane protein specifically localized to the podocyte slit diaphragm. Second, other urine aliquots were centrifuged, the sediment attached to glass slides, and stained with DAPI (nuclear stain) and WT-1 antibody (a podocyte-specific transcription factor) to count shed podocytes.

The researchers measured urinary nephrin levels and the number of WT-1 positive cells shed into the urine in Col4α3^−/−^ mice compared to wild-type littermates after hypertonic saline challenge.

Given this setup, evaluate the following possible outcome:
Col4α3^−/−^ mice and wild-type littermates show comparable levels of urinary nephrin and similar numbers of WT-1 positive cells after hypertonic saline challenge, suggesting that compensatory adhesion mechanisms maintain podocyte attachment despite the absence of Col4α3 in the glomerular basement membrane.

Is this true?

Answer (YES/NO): NO